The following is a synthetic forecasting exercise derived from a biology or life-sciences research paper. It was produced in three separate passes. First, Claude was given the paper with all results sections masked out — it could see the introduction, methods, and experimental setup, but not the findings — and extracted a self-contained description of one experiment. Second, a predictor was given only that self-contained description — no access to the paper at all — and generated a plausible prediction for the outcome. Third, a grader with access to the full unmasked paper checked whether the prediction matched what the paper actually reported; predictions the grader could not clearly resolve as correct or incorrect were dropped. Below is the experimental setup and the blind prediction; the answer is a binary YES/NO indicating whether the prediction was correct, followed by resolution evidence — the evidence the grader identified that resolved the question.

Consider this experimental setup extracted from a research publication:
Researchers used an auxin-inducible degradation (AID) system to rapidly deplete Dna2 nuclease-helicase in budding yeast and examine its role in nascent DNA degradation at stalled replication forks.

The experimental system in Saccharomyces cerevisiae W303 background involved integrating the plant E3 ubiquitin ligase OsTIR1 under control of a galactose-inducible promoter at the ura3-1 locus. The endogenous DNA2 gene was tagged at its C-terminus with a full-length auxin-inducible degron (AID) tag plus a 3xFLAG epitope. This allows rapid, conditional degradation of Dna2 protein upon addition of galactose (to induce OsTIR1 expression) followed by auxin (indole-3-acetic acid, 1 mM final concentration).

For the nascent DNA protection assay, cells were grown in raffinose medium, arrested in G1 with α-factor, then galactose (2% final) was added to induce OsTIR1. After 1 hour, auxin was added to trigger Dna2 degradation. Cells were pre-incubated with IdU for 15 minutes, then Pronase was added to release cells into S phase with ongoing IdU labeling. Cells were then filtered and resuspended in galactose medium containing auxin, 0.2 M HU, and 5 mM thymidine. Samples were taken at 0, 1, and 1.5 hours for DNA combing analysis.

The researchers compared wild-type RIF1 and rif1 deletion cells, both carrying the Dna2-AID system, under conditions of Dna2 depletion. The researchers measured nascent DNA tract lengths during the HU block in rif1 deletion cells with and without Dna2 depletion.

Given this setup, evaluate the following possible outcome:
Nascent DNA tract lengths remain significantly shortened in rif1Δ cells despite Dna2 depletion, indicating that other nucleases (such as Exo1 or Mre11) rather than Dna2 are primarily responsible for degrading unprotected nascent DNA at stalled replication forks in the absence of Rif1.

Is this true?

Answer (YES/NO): NO